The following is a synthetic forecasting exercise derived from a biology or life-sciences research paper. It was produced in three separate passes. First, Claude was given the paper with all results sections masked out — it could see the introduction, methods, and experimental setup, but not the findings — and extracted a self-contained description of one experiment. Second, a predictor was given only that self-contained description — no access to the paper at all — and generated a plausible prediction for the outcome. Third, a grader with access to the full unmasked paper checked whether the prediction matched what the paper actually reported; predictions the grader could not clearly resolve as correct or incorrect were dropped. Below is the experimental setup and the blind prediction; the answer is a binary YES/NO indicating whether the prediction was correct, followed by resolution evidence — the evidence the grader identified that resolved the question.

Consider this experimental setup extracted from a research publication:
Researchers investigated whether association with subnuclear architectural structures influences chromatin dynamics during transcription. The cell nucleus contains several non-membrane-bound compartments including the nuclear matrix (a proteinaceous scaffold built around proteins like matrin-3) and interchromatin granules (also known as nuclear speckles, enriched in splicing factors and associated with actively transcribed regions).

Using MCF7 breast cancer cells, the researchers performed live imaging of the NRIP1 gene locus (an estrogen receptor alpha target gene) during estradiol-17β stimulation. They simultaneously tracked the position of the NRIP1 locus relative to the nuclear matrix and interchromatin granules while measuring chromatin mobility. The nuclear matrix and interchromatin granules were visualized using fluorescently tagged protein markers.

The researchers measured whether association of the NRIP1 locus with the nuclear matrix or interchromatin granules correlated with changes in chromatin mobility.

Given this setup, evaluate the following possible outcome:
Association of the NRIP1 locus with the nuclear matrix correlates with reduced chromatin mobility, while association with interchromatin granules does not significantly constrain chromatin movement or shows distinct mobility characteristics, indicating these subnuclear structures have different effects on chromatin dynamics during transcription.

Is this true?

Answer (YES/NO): NO